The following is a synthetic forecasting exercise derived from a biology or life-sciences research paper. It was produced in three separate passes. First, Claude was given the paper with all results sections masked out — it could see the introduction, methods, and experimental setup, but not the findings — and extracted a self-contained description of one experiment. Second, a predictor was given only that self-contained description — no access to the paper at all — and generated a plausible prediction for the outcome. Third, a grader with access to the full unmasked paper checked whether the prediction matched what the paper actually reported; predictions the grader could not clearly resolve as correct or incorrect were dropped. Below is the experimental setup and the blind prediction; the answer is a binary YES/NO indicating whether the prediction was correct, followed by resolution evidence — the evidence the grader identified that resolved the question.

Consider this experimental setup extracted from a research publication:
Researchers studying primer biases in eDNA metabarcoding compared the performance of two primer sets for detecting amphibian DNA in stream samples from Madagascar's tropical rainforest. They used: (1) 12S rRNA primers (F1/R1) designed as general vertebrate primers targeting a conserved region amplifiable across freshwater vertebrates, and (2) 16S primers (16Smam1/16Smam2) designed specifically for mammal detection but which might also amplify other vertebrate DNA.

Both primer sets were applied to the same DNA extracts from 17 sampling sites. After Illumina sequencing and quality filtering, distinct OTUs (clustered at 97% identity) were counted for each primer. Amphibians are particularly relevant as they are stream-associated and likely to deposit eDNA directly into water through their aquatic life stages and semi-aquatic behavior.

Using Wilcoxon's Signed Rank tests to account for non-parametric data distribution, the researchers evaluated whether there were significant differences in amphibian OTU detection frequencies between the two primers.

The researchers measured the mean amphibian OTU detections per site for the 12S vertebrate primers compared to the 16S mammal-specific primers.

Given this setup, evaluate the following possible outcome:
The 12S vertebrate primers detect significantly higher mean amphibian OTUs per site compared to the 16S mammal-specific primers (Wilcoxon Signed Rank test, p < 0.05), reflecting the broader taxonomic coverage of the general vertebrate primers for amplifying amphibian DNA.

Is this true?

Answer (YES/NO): NO